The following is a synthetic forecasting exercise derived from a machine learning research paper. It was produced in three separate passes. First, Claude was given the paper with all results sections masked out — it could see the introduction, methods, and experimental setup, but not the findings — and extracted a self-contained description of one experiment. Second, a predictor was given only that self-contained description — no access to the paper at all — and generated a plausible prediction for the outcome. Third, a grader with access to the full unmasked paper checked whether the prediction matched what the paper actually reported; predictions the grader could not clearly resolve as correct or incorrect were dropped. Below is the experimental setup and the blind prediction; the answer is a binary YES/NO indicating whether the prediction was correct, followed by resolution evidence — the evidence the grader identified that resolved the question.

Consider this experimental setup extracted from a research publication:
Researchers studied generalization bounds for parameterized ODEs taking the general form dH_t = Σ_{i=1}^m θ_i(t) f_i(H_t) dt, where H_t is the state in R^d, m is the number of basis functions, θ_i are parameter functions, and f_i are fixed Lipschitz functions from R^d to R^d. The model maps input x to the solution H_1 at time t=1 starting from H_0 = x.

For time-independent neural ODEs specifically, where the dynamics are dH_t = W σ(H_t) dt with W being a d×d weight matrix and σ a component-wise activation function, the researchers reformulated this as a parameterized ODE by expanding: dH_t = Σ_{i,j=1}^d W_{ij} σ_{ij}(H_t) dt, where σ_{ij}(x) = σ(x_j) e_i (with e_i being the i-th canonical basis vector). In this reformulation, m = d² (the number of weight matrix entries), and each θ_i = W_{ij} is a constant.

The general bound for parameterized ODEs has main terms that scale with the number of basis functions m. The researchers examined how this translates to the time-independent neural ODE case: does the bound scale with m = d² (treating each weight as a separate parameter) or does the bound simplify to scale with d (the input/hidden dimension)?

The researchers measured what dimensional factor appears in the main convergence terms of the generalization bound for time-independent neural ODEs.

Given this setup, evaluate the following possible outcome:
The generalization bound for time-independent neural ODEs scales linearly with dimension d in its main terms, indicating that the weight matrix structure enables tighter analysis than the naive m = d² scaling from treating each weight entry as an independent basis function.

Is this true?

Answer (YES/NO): YES